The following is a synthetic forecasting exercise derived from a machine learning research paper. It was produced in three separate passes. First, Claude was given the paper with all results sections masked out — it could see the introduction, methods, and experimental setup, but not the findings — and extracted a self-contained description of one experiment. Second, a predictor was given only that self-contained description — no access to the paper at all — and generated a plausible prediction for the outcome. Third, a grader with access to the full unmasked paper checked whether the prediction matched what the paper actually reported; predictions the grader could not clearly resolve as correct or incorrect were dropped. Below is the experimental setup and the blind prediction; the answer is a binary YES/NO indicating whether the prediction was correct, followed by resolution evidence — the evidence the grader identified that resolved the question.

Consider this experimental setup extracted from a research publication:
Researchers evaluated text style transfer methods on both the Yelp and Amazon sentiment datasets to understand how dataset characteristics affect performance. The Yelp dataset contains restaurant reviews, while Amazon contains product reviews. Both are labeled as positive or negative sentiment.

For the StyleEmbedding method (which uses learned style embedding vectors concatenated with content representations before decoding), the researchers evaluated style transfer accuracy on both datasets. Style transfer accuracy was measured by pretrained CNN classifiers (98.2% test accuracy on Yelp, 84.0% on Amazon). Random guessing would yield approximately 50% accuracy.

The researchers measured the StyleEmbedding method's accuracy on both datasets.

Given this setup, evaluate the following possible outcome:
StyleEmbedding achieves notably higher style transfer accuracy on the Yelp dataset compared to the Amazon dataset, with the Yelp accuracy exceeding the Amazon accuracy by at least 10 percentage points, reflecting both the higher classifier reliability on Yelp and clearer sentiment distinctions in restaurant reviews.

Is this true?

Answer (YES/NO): NO